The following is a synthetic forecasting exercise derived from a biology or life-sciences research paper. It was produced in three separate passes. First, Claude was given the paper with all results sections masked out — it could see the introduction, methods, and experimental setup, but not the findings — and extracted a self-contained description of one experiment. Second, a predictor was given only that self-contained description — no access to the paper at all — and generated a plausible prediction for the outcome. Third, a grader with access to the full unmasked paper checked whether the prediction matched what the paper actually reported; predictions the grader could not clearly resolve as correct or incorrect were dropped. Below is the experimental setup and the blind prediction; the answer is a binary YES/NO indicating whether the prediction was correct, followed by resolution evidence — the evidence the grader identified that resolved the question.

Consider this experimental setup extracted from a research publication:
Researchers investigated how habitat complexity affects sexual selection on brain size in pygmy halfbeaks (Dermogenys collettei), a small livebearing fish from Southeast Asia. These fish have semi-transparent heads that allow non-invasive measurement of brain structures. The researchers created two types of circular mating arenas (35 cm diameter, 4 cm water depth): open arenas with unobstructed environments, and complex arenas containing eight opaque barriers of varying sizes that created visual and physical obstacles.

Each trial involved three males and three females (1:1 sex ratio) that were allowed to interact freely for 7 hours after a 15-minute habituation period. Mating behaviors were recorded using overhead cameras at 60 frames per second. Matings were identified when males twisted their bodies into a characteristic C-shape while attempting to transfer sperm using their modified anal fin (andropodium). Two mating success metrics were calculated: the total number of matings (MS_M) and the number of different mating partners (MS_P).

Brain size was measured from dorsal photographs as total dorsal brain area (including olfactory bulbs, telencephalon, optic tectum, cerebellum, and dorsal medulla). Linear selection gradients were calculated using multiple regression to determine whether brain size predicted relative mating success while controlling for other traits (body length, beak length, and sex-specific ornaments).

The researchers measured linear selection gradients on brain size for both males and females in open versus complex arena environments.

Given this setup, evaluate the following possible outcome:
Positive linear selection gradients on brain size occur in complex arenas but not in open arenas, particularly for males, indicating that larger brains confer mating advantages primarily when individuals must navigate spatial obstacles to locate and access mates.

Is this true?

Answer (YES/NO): NO